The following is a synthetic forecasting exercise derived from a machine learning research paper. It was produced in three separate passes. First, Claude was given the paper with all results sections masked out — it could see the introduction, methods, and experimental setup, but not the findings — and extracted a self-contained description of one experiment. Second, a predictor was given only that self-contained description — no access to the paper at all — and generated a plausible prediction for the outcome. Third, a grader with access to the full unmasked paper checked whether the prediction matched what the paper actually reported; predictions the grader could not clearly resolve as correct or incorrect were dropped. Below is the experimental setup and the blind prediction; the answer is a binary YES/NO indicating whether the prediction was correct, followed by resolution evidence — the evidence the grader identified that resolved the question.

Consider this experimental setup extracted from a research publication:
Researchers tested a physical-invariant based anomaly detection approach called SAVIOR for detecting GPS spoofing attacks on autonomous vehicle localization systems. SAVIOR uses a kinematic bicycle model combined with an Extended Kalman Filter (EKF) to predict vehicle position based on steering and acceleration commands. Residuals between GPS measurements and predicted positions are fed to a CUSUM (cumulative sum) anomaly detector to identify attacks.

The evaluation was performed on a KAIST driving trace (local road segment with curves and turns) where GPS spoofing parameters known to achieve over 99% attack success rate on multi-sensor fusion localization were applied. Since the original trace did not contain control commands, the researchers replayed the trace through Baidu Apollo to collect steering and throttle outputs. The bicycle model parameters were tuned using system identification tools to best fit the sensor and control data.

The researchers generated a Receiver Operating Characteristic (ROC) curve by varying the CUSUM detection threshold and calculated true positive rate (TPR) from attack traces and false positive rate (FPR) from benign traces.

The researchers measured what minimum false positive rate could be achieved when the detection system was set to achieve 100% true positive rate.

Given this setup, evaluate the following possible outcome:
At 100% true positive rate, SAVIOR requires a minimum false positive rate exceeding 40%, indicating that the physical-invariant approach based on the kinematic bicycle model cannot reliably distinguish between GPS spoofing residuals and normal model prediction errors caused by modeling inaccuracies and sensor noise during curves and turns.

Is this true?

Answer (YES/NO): YES